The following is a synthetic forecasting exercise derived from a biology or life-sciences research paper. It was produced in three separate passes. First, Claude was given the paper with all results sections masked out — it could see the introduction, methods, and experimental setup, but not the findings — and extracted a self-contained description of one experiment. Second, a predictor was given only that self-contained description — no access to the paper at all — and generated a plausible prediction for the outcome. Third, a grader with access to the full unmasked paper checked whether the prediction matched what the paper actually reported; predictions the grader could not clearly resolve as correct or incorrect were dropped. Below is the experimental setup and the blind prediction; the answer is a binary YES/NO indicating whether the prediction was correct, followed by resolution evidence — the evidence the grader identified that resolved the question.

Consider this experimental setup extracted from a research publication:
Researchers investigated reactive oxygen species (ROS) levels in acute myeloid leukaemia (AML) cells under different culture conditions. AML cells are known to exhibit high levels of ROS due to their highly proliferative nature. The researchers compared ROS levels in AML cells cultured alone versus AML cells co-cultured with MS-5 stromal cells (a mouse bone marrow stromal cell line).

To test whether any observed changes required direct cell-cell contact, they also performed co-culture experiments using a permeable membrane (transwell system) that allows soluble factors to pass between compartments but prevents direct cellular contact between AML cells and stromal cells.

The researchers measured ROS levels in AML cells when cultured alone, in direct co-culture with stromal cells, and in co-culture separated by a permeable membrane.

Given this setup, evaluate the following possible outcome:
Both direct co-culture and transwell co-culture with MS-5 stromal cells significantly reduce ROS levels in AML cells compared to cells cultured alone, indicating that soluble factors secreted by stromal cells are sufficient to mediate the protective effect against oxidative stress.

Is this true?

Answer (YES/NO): NO